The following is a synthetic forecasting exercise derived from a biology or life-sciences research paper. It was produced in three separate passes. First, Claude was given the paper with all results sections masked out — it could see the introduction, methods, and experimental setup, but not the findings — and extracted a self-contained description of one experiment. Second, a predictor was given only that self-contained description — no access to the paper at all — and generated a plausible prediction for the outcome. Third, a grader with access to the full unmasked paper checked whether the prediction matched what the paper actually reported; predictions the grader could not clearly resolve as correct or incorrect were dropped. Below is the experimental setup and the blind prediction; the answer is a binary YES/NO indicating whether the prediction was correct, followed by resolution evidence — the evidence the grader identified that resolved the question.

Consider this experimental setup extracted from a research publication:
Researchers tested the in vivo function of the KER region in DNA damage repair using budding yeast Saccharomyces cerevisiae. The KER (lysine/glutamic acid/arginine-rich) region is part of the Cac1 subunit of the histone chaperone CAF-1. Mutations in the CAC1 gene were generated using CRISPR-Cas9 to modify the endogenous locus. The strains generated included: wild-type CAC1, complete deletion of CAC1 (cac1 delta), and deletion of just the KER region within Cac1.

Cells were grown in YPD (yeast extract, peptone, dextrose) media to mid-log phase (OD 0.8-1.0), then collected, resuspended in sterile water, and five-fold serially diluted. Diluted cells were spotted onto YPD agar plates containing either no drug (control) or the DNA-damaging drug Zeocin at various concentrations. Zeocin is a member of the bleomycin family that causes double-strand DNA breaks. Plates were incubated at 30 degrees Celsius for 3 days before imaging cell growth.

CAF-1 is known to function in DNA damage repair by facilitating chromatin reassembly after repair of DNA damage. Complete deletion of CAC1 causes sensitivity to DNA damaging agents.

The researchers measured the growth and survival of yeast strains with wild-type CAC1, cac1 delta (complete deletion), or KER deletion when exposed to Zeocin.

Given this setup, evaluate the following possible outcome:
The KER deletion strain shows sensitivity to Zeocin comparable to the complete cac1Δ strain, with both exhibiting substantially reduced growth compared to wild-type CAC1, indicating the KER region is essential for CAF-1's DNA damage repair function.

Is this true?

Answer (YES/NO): NO